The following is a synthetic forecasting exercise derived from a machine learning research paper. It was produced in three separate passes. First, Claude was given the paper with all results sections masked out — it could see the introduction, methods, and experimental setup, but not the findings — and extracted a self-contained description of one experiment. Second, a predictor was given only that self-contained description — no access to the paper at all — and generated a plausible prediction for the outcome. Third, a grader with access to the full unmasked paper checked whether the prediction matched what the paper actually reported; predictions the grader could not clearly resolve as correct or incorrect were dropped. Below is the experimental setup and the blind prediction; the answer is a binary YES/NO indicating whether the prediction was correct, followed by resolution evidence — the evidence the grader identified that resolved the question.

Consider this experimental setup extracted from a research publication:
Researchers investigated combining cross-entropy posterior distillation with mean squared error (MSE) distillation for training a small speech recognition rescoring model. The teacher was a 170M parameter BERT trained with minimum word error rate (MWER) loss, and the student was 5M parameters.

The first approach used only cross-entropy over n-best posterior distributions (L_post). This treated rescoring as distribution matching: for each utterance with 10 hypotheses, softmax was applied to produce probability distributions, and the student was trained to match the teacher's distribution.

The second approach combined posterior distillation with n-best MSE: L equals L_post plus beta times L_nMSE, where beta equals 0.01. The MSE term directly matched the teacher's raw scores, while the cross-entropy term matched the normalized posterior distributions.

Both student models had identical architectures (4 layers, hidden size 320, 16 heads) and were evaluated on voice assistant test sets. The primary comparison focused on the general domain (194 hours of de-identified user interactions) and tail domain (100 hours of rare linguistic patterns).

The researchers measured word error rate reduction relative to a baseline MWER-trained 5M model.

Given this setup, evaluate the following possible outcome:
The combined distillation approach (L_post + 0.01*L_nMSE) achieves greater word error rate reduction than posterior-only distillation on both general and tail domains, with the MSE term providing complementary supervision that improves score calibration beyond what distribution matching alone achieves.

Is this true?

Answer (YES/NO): YES